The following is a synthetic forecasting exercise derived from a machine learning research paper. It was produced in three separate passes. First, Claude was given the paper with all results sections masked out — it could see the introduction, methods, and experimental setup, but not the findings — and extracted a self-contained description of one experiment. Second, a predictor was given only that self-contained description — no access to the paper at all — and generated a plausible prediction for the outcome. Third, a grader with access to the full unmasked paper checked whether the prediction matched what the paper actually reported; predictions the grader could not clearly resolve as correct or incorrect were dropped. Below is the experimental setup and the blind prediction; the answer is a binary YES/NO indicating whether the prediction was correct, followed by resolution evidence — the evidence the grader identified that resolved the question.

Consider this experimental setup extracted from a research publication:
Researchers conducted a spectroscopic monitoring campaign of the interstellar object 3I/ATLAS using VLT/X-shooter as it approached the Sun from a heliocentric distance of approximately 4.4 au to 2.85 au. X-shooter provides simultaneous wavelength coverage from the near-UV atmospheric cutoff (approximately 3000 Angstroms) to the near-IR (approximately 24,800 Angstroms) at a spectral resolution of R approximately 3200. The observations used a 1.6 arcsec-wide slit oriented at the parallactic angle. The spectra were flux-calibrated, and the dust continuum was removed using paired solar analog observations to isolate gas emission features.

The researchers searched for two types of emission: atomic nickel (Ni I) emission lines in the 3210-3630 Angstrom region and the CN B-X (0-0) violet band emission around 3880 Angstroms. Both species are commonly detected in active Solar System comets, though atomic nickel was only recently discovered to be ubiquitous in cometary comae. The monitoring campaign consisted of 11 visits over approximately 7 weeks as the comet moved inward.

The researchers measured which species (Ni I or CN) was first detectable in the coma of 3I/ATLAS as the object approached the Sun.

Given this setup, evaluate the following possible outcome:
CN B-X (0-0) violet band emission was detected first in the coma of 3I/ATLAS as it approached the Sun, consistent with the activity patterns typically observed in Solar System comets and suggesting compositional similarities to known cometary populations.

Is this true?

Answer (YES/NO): NO